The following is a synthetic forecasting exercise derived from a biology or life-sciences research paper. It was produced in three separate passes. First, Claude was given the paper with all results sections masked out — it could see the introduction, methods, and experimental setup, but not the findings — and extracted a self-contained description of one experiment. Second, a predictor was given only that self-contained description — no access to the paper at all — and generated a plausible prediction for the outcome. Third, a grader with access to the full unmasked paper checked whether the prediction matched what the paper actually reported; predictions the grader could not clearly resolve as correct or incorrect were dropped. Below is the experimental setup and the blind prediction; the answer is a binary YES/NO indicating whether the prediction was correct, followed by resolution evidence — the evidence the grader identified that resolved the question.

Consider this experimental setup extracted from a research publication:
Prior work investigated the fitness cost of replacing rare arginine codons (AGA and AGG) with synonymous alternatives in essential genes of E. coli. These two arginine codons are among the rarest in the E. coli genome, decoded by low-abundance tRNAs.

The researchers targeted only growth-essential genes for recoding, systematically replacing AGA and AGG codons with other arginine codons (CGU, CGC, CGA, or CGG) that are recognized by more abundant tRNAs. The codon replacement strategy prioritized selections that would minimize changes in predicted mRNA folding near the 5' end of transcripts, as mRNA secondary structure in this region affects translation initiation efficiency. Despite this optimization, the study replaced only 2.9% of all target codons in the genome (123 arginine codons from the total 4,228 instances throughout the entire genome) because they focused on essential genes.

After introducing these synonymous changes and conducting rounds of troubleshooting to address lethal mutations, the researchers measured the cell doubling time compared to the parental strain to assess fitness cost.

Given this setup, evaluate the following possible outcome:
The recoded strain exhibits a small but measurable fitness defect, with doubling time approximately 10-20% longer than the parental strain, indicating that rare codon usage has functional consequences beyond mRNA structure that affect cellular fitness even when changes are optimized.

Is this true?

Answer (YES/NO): NO